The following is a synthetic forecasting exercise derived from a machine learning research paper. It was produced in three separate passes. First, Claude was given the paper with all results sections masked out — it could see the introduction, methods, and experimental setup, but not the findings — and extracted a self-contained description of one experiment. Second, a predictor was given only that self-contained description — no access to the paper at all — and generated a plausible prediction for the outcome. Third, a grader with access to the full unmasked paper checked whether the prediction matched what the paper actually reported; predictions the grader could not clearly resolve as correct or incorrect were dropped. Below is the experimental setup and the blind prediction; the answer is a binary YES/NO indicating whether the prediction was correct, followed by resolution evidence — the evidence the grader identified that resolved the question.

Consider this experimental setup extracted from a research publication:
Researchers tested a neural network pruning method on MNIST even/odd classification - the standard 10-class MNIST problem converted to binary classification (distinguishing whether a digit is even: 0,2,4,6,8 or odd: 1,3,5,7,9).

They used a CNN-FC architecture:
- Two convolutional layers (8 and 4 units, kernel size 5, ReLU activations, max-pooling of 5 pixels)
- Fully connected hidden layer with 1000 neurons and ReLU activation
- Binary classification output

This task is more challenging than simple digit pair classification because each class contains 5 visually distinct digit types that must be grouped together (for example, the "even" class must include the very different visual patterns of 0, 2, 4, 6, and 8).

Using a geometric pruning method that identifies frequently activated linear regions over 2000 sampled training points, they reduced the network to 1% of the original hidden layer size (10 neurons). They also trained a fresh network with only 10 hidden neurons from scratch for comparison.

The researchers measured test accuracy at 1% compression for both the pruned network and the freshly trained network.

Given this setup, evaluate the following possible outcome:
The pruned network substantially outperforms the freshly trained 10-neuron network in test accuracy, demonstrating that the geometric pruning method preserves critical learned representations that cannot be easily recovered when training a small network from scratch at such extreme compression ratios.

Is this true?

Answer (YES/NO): NO